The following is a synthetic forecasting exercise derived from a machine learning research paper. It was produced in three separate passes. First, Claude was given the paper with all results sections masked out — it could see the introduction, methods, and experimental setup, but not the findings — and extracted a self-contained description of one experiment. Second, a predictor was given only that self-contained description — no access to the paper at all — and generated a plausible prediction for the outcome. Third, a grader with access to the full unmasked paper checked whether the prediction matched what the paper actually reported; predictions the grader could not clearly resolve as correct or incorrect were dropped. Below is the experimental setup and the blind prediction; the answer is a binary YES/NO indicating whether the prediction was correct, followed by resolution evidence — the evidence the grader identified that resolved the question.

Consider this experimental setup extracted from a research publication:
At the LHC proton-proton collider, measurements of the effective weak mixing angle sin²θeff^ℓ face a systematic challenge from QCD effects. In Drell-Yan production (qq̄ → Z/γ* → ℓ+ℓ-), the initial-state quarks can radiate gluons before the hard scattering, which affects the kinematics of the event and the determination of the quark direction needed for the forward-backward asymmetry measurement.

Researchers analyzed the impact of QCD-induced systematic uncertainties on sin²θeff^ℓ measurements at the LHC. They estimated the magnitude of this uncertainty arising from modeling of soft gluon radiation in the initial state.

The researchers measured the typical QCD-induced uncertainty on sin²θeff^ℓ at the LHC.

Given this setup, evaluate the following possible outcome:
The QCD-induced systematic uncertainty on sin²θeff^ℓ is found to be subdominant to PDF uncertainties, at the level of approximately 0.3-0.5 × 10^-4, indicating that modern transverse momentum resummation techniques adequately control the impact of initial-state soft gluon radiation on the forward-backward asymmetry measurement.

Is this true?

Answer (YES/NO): NO